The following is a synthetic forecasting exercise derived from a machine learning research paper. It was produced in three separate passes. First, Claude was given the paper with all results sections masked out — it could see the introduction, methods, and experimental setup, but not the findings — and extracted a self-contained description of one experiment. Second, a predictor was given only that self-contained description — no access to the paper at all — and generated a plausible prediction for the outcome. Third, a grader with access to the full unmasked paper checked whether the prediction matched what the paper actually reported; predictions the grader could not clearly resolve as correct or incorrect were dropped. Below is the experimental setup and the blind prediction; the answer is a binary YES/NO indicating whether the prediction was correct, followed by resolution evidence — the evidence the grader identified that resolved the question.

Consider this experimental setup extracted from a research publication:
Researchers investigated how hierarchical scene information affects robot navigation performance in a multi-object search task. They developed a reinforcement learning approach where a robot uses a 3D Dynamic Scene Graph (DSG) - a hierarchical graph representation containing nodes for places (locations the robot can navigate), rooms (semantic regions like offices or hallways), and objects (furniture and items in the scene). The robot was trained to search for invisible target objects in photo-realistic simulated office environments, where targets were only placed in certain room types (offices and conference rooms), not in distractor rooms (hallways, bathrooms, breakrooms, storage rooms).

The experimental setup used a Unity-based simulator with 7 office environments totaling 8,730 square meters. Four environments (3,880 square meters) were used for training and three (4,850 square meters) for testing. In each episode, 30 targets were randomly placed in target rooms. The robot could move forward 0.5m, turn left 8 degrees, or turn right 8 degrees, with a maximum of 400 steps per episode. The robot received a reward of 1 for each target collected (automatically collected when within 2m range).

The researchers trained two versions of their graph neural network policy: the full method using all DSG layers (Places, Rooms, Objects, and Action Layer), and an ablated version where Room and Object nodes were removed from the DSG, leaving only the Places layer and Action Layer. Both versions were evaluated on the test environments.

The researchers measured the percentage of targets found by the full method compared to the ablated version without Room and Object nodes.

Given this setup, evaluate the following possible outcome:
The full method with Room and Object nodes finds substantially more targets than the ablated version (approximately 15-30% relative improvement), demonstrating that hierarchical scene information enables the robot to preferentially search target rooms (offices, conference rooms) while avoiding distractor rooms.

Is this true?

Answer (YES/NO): NO